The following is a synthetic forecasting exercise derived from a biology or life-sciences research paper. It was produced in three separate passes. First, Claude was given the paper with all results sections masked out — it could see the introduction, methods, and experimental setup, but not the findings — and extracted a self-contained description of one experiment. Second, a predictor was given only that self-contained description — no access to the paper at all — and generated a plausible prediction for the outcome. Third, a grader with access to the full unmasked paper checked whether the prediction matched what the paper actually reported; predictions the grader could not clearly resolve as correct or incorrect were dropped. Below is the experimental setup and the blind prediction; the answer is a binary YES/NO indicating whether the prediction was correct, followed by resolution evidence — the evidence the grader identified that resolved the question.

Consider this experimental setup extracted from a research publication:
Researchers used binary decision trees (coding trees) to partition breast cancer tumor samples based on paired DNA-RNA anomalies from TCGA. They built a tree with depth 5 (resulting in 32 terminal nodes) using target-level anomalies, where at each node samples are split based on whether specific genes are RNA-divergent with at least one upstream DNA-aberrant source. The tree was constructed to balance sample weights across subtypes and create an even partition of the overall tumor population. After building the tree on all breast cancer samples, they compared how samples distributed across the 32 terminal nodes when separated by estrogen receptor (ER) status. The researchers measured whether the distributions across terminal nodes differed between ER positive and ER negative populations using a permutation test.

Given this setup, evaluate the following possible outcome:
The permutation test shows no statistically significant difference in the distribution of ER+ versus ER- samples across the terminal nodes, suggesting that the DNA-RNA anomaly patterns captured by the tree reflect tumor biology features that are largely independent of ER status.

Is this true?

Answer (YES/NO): NO